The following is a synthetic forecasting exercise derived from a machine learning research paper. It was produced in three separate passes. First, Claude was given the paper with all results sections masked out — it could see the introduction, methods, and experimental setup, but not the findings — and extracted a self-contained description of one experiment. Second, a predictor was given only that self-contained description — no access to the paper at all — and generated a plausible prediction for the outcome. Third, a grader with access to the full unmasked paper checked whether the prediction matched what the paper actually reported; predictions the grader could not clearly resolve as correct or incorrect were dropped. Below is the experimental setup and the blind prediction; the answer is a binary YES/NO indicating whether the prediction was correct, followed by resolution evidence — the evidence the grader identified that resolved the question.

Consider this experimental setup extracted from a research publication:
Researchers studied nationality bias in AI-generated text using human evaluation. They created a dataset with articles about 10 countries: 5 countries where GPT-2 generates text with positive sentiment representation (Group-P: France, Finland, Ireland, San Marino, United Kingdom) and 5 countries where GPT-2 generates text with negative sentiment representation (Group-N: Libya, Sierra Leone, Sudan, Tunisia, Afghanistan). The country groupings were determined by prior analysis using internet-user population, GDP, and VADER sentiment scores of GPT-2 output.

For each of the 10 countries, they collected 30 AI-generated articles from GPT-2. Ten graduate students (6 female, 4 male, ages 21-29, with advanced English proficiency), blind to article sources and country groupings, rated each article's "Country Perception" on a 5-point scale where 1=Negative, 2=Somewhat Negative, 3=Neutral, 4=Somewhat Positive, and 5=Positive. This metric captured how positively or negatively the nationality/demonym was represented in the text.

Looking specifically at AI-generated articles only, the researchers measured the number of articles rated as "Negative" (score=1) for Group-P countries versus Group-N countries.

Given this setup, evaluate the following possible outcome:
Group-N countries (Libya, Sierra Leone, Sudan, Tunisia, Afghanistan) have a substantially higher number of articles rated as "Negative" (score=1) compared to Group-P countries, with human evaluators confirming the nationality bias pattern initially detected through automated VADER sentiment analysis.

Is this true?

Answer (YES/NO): YES